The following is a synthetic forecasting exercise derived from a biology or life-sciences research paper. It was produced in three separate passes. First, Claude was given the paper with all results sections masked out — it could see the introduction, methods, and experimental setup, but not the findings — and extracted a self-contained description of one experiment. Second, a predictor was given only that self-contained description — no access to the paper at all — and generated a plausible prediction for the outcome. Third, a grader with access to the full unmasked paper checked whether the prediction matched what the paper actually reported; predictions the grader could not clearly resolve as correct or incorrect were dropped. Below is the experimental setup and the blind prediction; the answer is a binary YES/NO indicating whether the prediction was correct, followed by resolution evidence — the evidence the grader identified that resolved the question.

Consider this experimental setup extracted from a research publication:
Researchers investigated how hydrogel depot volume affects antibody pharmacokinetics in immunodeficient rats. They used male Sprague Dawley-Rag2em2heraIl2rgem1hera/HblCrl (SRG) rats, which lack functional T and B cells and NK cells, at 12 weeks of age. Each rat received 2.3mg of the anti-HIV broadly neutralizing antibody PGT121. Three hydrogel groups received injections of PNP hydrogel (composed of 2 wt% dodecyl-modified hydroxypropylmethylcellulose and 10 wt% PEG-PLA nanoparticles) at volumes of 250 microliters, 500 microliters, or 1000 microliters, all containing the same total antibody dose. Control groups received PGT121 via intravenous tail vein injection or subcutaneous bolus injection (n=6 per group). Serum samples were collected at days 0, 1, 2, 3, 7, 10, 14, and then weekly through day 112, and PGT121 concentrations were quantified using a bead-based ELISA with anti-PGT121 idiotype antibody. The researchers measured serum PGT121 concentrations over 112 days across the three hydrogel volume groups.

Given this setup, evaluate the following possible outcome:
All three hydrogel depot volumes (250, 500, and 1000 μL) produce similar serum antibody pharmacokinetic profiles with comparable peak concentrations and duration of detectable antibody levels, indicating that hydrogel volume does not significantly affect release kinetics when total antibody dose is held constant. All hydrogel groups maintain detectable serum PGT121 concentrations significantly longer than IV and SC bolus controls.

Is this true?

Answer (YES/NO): NO